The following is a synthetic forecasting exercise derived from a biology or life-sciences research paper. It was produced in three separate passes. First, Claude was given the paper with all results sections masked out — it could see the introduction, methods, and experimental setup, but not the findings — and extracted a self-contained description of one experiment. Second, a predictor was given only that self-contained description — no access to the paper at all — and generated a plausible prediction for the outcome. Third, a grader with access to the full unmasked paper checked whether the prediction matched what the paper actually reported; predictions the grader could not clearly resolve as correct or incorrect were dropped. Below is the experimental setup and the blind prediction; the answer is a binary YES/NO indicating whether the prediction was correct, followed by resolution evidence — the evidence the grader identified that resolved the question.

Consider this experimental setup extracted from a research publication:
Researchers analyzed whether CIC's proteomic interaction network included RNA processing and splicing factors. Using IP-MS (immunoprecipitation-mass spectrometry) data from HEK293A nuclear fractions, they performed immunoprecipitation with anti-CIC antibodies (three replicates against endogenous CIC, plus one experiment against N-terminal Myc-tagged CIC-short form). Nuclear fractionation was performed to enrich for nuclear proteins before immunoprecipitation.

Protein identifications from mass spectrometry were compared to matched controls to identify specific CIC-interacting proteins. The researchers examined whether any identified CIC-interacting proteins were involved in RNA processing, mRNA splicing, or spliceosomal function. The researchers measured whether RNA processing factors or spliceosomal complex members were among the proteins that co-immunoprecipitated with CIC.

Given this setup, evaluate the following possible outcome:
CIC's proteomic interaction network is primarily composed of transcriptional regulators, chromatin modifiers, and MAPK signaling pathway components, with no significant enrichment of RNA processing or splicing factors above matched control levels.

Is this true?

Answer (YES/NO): NO